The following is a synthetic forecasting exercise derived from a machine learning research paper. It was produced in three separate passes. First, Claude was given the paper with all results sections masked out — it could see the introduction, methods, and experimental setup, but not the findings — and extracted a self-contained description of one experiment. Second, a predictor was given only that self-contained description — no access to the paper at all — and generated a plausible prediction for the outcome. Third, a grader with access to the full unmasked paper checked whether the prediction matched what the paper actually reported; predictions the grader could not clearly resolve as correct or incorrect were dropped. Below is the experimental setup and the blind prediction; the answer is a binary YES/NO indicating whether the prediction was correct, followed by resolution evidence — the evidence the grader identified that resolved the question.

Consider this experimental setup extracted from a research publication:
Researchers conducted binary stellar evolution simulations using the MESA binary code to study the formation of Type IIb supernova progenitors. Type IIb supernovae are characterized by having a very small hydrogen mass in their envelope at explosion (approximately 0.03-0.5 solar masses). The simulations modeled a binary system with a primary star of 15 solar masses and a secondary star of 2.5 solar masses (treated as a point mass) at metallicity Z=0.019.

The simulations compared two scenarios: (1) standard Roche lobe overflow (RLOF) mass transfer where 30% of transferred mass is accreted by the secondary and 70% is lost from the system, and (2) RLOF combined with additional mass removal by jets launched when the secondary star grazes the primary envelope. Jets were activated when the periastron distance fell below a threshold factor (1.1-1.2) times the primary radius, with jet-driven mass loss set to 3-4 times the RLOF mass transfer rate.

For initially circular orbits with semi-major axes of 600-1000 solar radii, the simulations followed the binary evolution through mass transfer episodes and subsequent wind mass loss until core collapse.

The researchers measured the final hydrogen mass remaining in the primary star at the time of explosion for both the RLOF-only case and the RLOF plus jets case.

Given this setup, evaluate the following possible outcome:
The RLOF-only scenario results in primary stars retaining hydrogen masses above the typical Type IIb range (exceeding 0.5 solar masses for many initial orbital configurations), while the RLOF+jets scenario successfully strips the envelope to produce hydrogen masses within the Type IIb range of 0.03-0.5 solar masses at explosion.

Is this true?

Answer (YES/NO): NO